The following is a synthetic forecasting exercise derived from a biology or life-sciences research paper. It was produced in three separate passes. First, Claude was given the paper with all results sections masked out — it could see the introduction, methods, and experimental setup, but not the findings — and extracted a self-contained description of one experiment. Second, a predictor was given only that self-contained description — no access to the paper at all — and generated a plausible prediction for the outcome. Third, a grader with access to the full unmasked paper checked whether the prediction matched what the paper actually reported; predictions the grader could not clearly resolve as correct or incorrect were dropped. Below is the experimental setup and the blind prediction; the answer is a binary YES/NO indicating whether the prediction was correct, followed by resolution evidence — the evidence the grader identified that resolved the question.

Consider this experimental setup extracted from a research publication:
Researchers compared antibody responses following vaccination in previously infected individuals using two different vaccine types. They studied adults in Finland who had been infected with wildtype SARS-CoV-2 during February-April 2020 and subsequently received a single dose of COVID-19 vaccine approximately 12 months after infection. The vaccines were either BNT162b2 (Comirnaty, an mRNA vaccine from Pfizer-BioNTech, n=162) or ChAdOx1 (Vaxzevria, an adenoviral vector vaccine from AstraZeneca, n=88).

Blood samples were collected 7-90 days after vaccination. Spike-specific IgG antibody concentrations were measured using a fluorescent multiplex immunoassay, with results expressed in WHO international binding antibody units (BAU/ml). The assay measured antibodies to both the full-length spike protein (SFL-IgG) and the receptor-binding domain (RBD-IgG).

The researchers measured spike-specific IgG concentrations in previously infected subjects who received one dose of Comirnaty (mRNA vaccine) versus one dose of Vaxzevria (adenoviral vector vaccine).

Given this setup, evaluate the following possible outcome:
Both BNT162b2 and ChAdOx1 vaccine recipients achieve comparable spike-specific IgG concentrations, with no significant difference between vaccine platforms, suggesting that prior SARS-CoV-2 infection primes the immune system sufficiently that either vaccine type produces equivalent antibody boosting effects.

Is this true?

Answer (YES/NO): NO